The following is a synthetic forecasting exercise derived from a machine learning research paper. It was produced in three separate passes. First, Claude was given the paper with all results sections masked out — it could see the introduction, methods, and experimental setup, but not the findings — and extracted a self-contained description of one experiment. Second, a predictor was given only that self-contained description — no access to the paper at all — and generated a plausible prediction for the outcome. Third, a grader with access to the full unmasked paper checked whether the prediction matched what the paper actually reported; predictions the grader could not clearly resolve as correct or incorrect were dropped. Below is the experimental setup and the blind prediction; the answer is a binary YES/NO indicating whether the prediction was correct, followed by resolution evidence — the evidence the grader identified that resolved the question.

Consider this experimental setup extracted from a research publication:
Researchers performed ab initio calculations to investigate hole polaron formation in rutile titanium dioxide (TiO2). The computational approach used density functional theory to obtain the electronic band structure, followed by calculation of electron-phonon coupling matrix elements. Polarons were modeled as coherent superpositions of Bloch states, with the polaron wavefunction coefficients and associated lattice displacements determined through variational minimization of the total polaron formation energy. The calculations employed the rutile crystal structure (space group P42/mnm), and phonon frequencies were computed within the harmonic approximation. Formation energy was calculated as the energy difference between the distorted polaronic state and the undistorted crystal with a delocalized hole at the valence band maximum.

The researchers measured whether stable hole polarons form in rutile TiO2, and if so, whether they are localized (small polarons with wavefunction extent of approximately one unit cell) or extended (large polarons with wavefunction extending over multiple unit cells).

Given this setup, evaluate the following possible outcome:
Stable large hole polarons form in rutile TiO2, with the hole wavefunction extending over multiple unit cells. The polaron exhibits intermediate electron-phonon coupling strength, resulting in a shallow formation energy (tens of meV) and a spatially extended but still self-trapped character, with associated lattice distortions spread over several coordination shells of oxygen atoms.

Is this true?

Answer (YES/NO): YES